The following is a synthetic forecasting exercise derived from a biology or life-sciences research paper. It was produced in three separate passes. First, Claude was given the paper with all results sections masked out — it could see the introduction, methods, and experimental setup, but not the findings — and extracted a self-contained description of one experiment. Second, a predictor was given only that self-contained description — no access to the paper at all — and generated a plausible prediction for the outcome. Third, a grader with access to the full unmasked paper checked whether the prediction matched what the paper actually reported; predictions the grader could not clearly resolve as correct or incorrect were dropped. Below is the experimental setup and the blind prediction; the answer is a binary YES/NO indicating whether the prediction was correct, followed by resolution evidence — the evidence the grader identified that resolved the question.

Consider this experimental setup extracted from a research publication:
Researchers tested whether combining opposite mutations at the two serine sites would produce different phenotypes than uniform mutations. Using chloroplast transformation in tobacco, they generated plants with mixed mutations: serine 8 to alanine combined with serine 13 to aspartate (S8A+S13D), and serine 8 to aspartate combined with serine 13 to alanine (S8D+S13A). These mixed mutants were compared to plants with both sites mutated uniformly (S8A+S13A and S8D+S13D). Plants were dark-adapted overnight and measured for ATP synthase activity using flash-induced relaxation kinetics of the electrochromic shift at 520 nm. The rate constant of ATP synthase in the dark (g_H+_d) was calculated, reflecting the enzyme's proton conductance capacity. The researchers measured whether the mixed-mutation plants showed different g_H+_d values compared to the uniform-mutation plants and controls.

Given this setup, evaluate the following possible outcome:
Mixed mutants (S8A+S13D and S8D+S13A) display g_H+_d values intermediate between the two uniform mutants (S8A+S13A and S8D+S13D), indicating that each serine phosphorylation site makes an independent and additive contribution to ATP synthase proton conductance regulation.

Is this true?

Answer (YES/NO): NO